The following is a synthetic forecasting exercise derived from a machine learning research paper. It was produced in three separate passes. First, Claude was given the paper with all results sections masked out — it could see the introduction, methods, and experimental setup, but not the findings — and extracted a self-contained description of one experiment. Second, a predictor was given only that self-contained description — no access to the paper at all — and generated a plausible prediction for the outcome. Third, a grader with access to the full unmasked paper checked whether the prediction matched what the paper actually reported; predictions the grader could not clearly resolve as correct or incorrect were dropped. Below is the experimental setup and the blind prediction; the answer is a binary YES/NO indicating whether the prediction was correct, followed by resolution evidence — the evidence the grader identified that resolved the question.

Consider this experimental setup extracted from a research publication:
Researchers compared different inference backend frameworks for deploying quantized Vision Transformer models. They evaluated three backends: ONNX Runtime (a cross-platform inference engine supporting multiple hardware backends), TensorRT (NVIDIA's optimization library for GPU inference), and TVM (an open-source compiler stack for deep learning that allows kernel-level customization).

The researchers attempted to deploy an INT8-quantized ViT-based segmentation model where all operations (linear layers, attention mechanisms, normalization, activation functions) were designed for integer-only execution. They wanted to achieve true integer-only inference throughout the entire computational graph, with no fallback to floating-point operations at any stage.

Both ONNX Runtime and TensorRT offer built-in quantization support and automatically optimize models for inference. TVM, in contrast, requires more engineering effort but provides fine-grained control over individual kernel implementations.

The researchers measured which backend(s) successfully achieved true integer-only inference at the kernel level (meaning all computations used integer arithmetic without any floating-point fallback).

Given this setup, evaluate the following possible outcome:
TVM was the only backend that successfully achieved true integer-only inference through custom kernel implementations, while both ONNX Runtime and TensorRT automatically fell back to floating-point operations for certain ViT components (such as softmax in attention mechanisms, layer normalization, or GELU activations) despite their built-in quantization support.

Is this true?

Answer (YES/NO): NO